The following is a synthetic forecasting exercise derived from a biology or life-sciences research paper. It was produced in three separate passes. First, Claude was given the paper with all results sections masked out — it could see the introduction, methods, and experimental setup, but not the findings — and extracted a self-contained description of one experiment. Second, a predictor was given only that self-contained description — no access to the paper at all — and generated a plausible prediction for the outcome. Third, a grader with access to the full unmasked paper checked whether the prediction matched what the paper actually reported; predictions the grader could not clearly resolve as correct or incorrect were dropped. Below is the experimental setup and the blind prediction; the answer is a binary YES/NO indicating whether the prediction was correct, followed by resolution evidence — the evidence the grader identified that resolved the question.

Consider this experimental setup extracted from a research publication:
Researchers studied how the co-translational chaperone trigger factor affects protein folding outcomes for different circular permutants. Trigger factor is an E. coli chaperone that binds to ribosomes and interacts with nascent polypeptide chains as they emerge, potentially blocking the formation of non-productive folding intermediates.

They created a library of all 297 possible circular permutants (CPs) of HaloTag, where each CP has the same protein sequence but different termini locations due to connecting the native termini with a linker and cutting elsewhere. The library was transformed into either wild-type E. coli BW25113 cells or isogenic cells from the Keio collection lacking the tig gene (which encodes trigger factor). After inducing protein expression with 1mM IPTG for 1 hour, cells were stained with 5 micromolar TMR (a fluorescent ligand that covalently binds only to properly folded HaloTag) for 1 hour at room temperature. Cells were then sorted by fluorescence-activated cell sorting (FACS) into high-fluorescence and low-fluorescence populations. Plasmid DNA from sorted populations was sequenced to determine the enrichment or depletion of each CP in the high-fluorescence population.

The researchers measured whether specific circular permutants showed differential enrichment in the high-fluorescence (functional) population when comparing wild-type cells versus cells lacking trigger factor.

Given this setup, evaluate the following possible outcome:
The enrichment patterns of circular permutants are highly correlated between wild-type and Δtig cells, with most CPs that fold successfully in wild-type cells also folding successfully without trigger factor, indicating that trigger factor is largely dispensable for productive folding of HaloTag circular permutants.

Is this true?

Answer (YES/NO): YES